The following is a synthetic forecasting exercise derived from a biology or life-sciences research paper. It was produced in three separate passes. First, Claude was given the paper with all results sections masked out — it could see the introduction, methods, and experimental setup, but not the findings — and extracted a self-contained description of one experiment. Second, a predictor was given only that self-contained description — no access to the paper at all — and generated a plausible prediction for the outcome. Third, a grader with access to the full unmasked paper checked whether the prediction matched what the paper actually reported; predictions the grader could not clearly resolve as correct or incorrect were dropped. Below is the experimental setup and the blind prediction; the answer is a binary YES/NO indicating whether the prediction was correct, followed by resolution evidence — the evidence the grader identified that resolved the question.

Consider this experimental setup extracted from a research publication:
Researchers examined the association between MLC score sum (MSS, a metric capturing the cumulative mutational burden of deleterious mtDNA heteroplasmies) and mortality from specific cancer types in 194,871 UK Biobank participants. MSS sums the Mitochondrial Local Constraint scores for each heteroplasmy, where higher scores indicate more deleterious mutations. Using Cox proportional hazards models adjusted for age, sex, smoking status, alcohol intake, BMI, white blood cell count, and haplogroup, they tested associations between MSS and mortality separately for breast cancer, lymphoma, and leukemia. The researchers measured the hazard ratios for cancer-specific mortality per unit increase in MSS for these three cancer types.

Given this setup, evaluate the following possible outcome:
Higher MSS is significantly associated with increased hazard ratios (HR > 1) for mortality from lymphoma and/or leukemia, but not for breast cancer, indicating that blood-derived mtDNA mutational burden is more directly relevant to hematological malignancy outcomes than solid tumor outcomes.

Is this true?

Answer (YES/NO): NO